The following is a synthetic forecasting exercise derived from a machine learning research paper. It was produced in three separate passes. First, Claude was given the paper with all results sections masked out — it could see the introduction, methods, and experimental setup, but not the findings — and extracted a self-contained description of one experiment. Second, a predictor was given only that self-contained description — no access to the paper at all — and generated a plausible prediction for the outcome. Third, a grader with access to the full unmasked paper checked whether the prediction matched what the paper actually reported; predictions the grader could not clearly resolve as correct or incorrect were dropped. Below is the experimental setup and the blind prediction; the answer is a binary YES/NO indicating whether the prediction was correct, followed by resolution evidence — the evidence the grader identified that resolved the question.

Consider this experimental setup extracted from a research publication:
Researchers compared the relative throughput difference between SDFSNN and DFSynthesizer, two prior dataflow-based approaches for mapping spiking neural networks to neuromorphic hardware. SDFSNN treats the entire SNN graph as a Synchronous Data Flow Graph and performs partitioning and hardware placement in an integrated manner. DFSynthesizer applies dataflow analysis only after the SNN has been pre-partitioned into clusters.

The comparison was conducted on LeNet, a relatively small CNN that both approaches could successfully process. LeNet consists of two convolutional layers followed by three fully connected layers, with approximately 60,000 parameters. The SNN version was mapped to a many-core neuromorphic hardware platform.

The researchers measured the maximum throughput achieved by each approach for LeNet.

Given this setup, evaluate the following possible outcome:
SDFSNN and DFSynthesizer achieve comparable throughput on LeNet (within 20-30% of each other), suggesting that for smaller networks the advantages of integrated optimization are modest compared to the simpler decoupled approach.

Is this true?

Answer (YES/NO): YES